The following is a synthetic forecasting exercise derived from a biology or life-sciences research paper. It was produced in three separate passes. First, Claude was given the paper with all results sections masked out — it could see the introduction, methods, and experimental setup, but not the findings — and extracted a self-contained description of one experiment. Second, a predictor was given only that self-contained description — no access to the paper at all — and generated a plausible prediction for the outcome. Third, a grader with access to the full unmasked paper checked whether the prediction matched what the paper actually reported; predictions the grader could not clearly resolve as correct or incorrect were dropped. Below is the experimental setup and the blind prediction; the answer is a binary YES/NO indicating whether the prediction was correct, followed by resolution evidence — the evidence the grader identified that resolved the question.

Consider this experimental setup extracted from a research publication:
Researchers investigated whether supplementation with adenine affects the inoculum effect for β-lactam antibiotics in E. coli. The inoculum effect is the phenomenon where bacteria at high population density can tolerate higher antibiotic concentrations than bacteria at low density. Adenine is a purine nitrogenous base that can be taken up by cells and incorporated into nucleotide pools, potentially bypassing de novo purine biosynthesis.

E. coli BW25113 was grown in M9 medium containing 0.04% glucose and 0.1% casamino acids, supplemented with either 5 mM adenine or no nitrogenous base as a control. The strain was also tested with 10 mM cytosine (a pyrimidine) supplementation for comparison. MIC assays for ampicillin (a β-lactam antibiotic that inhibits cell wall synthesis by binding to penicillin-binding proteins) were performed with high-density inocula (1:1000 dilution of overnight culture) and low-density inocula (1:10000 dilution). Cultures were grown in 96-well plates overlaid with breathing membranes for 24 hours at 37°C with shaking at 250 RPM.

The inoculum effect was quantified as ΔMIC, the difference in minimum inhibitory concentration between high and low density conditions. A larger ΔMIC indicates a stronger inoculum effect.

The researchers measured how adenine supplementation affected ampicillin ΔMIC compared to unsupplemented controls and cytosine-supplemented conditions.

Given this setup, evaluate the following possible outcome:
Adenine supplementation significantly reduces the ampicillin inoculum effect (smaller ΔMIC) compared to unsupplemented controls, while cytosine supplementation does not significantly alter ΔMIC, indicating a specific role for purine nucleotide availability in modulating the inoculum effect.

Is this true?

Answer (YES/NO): NO